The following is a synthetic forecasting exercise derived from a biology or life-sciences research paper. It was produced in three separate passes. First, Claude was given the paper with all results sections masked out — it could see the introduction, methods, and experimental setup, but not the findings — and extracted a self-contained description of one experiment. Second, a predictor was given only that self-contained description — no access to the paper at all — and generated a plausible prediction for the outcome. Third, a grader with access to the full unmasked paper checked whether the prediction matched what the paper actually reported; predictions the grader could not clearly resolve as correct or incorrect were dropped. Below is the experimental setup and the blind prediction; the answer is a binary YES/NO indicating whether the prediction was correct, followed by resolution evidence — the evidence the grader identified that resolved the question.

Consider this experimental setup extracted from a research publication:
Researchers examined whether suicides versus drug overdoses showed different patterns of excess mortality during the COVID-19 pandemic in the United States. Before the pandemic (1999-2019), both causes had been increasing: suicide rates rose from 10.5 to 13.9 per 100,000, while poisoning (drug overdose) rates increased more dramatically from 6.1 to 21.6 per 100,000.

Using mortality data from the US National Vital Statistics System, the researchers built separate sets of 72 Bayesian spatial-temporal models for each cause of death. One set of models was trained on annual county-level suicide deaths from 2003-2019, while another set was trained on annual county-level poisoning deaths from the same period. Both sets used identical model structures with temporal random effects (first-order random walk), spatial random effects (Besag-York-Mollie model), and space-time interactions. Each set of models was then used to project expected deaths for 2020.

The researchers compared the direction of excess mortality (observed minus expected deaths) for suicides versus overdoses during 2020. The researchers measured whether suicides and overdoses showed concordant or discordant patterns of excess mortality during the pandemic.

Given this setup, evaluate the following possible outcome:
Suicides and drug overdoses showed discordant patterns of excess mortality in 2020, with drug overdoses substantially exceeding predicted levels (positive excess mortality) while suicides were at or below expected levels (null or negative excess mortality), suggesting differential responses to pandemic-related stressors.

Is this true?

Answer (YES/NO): YES